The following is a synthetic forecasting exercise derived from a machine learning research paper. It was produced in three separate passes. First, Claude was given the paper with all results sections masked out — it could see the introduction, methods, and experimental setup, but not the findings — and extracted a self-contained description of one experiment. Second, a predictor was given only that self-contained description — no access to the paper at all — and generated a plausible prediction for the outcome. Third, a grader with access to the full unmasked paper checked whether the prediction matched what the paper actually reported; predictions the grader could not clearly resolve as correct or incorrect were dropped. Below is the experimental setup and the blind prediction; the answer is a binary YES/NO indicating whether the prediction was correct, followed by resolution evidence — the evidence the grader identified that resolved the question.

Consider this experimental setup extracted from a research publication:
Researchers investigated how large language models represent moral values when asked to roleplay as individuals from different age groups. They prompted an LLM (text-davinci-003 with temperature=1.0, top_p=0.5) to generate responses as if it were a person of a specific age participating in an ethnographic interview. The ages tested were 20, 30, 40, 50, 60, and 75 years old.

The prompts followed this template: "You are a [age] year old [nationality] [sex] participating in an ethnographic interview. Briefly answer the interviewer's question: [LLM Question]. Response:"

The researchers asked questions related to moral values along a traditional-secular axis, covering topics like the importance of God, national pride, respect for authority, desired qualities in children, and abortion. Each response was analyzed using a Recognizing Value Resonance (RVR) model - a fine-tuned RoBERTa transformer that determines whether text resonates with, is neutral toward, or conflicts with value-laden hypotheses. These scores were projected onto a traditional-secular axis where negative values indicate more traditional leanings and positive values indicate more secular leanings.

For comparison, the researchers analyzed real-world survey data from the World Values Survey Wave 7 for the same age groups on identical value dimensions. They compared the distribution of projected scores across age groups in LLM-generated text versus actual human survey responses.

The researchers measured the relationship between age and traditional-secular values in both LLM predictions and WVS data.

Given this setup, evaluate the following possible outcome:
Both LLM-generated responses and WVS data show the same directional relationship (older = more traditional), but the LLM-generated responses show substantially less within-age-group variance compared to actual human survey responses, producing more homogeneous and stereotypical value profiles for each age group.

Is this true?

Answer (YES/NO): NO